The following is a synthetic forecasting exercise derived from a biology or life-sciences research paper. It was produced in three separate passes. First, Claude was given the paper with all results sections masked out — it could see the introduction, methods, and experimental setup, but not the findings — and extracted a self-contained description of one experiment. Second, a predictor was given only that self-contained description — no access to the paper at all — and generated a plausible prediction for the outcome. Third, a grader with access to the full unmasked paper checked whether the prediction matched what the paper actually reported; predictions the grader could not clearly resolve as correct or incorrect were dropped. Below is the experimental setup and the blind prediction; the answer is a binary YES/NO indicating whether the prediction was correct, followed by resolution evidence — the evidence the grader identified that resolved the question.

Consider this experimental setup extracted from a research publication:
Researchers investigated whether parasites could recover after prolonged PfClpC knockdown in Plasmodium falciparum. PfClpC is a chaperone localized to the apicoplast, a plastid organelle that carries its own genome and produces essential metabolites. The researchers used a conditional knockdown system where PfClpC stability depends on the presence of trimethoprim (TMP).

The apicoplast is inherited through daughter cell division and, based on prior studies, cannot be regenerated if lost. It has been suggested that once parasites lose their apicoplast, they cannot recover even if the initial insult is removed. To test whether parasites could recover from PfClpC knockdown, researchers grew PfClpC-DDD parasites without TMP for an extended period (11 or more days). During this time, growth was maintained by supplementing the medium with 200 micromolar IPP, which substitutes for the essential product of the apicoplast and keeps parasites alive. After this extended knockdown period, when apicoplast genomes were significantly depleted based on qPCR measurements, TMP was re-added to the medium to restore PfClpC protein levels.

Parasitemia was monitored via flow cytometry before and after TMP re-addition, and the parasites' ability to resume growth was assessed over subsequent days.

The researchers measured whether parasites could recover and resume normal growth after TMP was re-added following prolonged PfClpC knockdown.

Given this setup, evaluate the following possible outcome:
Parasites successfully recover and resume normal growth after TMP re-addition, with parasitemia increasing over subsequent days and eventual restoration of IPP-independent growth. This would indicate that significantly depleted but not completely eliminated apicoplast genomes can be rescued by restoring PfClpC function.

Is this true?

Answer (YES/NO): NO